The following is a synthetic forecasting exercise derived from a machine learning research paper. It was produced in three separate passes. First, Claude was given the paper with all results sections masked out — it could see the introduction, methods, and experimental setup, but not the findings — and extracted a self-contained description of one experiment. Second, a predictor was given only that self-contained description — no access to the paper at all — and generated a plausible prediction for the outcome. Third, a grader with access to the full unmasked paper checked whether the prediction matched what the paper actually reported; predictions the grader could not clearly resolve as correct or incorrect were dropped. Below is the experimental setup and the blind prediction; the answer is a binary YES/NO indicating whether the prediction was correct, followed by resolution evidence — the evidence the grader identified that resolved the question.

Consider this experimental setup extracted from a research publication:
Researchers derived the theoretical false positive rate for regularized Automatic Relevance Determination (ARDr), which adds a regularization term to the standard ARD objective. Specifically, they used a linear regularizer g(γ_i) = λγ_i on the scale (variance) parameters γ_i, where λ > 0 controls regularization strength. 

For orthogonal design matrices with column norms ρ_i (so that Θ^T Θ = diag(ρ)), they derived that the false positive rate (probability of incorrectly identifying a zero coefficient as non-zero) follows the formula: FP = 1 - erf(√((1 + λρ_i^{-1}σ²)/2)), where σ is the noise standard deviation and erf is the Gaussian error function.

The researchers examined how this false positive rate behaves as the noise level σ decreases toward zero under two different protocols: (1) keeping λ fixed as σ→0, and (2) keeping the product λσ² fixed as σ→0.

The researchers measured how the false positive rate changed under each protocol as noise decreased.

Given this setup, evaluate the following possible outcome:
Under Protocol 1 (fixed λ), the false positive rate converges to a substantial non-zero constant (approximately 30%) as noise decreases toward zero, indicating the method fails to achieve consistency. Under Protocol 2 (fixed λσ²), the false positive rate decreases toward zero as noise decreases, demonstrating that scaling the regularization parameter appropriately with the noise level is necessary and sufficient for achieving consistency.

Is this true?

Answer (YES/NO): NO